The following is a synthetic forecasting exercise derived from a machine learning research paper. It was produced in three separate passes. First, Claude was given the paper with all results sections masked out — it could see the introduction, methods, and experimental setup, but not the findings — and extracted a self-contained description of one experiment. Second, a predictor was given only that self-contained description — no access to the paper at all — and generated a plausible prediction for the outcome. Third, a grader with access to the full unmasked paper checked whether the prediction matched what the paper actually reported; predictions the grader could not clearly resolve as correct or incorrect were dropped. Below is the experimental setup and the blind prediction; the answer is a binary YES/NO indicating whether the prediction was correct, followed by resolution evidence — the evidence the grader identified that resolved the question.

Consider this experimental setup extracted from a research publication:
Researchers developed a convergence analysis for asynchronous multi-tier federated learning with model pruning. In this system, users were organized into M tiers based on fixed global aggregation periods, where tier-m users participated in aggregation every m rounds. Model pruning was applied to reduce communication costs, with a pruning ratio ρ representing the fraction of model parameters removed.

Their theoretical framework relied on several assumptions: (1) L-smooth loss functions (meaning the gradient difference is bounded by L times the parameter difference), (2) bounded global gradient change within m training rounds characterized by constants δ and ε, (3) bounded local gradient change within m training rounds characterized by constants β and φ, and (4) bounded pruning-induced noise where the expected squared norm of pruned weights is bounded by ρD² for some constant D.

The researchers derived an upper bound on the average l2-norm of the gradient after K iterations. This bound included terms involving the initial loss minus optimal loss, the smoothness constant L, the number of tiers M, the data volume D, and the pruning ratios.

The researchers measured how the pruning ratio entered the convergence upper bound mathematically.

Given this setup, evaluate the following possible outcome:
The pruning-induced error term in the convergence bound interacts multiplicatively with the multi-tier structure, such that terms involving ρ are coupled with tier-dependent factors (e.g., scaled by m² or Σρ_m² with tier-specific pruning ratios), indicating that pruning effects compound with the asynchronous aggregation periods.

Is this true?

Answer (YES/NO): NO